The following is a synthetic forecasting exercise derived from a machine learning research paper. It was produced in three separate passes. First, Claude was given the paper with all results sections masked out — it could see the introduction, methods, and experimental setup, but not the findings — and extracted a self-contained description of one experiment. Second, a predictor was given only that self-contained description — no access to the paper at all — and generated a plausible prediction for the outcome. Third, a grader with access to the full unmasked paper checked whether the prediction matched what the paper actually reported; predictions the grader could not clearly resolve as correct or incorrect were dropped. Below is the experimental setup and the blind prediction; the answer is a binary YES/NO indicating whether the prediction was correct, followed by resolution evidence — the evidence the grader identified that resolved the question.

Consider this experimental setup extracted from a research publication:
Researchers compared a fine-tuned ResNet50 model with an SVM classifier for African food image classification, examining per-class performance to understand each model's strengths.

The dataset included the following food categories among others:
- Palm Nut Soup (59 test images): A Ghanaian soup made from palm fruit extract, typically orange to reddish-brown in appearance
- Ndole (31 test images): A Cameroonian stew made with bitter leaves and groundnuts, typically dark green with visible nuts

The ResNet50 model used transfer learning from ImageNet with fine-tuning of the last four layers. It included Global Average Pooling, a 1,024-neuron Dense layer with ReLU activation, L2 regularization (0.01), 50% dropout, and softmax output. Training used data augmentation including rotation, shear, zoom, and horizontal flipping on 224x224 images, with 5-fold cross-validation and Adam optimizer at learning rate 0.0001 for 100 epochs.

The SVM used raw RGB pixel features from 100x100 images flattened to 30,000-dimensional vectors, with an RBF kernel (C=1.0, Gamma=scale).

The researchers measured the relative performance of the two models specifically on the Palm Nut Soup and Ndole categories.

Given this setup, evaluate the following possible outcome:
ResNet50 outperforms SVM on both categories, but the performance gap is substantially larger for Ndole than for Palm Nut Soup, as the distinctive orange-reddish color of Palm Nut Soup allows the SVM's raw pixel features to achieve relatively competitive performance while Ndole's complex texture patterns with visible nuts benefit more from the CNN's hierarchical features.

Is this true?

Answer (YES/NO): NO